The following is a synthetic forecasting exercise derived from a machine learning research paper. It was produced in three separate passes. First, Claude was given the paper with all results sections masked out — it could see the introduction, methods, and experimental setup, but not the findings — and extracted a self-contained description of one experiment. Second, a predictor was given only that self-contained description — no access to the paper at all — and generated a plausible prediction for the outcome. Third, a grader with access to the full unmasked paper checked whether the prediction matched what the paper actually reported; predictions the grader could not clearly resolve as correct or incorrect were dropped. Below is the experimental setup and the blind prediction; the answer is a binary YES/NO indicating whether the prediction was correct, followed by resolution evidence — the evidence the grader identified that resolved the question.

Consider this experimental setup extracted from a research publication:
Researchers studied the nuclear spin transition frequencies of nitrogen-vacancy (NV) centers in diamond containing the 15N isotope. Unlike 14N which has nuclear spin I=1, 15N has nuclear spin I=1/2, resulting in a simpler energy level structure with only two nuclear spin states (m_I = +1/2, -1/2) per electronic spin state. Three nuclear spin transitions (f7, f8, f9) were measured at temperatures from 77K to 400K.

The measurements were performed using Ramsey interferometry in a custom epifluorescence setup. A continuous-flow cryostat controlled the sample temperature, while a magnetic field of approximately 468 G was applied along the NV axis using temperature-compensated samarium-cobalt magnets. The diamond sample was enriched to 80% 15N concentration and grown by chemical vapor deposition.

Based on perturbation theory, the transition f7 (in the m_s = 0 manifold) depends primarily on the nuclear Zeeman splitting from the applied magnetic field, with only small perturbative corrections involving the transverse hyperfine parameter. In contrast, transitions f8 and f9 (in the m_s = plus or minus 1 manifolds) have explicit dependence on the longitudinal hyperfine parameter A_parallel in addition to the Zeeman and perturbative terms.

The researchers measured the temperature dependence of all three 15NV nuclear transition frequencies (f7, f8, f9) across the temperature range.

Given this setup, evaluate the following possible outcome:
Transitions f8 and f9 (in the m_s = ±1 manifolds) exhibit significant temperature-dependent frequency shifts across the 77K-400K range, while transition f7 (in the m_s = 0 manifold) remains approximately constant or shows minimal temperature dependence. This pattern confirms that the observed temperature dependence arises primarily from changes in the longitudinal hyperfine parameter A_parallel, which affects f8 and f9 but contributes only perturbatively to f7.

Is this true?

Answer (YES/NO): YES